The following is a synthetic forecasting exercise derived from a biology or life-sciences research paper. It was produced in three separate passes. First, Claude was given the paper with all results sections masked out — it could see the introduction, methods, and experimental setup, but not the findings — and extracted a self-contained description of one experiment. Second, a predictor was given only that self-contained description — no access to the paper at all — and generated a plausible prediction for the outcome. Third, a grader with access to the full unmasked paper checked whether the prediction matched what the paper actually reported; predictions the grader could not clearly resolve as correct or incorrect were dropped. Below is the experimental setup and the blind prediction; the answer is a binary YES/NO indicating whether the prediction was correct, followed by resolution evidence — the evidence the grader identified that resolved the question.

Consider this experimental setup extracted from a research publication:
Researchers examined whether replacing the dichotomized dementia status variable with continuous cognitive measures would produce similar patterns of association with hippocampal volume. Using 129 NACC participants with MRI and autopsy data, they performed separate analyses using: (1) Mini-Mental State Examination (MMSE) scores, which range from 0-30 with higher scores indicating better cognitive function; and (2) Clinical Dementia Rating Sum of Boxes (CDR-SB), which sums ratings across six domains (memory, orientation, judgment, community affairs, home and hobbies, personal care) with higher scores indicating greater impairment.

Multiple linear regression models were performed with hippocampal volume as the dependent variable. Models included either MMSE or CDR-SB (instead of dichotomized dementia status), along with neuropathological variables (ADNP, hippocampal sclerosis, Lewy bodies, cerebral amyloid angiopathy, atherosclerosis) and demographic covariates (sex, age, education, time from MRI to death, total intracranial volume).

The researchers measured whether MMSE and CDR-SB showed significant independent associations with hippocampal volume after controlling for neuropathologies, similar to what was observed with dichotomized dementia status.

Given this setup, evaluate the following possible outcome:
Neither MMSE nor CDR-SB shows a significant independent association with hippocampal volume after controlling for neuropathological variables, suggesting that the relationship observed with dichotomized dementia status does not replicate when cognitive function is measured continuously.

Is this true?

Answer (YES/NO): NO